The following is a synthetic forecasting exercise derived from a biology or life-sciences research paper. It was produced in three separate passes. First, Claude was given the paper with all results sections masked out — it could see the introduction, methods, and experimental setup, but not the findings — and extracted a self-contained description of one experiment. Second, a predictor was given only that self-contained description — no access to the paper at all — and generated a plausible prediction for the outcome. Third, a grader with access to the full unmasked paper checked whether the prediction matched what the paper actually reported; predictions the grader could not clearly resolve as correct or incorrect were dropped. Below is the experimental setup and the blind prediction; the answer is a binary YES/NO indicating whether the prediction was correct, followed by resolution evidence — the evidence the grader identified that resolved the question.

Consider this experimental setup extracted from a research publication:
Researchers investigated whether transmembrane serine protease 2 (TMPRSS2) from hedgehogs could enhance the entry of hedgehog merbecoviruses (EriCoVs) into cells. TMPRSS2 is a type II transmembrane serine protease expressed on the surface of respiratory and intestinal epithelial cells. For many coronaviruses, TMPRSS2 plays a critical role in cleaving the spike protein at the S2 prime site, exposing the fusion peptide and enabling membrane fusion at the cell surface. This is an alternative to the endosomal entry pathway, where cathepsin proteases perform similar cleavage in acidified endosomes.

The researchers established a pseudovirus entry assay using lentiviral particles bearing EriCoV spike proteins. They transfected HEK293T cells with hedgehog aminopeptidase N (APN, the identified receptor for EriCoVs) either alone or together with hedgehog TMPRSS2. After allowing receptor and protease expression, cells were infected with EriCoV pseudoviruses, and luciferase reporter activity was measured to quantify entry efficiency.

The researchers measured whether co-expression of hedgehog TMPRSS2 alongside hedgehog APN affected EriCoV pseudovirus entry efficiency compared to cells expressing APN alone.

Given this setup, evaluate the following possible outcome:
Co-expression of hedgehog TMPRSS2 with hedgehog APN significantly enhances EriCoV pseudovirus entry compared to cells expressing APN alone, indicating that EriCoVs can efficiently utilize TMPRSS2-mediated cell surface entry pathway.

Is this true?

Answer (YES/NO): YES